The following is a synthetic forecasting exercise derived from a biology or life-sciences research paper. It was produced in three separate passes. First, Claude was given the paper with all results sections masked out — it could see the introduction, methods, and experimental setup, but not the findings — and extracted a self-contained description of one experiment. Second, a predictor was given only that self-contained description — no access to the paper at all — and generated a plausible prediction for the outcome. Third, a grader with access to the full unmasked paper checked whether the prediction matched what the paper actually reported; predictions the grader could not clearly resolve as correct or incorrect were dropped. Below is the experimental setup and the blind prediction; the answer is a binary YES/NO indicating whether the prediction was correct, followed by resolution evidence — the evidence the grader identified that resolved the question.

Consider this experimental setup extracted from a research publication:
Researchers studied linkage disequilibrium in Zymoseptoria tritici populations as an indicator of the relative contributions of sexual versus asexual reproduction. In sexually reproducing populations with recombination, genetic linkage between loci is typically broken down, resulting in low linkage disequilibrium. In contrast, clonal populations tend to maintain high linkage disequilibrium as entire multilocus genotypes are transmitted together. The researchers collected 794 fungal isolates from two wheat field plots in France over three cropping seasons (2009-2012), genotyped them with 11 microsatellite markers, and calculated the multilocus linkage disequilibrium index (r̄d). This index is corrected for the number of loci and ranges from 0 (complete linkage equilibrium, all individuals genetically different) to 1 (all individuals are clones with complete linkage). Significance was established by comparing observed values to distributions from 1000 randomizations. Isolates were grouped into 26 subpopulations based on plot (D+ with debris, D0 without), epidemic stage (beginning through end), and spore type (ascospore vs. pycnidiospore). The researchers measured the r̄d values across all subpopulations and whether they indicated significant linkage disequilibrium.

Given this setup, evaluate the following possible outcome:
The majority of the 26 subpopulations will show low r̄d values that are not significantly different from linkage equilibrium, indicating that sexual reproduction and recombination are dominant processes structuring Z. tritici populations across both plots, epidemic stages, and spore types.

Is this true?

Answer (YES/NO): YES